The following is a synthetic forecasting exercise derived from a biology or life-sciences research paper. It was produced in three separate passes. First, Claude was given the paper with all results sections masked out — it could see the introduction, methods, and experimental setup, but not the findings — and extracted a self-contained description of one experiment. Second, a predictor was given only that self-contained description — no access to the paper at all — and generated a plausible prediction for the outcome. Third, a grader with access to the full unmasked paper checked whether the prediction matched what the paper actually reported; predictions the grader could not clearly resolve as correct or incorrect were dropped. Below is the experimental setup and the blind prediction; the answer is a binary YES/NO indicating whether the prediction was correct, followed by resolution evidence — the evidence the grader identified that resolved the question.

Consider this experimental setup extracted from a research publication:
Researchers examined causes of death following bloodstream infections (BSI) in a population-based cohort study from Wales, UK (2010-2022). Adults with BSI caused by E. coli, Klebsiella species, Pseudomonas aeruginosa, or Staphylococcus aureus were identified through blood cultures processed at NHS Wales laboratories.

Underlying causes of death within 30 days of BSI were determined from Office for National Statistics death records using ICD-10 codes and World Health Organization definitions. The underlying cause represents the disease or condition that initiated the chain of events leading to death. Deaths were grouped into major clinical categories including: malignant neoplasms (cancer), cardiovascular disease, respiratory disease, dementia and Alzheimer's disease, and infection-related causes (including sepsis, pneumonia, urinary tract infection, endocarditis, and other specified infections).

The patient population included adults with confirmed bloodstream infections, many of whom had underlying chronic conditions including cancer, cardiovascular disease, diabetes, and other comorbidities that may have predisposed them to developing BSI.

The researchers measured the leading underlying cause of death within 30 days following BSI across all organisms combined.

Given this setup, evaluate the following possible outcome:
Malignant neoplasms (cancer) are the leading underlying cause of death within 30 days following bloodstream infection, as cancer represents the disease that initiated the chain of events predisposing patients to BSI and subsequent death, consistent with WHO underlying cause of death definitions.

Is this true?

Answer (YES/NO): YES